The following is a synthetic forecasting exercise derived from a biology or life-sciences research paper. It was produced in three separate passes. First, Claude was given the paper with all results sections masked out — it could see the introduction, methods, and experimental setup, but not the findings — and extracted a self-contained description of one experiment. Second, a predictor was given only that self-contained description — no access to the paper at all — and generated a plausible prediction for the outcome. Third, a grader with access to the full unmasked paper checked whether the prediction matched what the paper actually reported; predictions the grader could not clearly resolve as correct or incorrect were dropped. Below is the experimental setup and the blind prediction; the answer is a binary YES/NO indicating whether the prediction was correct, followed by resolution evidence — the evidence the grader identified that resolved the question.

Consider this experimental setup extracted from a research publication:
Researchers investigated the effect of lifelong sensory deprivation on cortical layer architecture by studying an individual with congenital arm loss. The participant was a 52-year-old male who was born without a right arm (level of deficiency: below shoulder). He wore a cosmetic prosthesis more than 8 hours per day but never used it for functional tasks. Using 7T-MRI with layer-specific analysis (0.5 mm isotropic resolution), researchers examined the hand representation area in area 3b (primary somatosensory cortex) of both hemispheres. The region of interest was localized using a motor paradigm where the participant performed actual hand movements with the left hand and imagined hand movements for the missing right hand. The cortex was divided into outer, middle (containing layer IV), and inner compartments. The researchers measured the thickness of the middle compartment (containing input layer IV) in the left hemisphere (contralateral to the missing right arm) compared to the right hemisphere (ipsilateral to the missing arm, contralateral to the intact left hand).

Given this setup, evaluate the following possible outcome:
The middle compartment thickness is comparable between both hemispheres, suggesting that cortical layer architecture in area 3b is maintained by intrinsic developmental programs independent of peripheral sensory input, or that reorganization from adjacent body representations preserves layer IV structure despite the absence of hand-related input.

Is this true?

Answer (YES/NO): NO